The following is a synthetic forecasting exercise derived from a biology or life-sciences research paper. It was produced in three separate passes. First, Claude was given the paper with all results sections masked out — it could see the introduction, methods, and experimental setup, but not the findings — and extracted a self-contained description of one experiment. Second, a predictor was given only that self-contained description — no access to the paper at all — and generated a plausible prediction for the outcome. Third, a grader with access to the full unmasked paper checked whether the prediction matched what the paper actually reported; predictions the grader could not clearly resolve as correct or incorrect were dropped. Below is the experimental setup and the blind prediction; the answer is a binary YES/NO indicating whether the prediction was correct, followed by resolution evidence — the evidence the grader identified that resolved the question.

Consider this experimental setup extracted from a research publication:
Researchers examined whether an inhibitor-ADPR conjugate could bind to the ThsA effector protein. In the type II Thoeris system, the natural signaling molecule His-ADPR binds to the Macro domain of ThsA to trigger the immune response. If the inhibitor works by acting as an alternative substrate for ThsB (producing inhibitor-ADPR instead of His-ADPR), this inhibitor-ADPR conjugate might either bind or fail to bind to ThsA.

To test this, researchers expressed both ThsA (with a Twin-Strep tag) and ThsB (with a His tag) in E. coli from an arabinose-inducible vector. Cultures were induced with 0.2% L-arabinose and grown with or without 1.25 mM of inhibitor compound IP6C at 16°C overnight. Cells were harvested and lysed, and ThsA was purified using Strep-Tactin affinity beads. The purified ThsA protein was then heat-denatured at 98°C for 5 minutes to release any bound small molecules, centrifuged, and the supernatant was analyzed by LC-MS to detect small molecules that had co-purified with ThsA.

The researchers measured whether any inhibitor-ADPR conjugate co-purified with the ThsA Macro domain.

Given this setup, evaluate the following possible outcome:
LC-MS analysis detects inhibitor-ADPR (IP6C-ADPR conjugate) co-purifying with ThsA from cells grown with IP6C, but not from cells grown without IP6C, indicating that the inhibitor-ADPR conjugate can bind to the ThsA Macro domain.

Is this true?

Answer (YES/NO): NO